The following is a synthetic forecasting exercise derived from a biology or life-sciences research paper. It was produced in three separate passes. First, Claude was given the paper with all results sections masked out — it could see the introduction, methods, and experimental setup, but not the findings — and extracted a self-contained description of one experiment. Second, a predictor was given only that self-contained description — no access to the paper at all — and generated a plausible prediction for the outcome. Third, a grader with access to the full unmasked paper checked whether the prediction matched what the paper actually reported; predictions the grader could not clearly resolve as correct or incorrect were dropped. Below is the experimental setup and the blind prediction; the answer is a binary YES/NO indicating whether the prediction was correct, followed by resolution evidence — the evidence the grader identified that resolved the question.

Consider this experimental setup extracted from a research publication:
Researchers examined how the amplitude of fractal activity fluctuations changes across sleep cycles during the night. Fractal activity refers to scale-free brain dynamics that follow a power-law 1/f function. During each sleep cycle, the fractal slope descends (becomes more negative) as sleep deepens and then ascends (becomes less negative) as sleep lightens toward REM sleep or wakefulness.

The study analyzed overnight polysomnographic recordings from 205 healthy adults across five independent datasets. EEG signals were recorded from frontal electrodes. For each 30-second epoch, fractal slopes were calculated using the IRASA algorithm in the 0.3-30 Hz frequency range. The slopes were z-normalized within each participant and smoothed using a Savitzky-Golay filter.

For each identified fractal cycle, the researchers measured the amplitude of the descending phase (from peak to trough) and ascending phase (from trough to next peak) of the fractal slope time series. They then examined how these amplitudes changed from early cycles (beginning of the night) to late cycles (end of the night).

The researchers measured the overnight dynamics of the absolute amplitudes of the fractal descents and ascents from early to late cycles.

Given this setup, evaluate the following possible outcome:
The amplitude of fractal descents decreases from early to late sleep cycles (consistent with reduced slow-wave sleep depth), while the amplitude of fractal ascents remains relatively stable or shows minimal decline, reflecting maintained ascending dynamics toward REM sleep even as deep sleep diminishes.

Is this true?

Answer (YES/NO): NO